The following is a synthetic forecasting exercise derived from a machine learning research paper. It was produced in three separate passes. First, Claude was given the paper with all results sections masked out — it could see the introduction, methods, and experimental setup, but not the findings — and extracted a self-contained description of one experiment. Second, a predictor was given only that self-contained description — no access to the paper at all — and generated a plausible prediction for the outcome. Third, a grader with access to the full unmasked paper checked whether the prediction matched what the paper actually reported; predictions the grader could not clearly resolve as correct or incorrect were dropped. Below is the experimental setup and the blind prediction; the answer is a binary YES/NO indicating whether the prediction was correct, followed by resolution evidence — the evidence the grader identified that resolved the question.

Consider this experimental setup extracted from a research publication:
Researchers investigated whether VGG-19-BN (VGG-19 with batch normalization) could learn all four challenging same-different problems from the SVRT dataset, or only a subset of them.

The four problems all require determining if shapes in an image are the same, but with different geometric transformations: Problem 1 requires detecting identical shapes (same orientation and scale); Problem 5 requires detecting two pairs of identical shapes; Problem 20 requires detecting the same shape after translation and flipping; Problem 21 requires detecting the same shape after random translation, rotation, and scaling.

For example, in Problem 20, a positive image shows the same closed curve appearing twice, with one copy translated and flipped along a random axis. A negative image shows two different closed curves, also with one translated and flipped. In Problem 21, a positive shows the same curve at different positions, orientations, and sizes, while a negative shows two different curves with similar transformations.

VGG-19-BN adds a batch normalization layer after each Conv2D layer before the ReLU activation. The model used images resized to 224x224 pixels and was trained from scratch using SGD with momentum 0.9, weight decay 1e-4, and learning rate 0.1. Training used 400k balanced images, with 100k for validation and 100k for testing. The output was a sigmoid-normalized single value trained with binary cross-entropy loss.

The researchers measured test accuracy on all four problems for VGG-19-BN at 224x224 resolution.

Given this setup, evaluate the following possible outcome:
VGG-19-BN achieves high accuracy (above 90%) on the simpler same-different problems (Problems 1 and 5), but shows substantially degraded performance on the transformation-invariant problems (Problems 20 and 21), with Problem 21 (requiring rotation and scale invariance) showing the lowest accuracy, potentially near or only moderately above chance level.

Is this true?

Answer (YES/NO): YES